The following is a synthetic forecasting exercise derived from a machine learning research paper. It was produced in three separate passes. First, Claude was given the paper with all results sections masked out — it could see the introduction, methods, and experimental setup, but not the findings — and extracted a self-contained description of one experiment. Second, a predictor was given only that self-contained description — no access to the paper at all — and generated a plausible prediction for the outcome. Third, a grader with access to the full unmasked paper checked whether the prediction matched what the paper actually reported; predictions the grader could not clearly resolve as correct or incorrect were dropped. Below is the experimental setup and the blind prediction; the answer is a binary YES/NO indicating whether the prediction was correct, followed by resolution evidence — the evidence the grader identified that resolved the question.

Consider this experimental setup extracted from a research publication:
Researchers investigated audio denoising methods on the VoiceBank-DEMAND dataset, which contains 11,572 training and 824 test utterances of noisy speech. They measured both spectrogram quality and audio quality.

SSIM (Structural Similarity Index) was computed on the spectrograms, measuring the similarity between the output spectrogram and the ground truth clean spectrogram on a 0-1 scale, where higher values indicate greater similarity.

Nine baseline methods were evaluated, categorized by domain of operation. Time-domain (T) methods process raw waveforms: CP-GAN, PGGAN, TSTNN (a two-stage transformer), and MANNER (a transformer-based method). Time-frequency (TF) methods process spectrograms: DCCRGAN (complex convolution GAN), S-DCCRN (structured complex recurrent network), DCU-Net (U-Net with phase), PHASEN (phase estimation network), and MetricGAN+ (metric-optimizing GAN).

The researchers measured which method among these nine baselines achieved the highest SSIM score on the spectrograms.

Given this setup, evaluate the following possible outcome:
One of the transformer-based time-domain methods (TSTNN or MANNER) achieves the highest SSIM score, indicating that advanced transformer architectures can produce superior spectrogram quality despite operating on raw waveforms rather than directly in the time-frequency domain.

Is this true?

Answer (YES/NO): YES